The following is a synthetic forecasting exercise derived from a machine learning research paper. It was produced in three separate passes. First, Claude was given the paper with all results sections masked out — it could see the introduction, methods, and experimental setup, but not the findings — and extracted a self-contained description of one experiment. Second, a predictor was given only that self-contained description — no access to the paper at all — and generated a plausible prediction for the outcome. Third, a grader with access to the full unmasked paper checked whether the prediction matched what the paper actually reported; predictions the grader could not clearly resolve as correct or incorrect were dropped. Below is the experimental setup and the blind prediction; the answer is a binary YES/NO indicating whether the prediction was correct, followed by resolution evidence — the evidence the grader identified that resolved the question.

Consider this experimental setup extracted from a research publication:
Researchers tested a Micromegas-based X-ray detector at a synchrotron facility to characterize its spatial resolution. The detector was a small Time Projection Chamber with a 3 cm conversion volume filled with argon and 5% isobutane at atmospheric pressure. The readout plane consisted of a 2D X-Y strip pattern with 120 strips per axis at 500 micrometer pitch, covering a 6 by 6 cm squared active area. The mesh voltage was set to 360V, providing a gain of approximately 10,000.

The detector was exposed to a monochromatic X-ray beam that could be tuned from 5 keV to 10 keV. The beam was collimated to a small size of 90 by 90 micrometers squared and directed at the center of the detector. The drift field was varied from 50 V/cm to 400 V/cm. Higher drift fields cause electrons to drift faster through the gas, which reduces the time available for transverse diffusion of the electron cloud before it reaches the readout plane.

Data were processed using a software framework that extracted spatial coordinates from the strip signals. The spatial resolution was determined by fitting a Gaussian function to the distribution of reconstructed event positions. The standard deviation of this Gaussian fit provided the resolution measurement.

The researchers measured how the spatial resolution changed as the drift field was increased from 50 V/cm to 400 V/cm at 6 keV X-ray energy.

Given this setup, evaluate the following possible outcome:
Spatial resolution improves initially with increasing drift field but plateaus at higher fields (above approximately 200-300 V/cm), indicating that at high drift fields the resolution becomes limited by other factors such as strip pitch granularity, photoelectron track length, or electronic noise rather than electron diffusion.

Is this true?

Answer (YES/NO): NO